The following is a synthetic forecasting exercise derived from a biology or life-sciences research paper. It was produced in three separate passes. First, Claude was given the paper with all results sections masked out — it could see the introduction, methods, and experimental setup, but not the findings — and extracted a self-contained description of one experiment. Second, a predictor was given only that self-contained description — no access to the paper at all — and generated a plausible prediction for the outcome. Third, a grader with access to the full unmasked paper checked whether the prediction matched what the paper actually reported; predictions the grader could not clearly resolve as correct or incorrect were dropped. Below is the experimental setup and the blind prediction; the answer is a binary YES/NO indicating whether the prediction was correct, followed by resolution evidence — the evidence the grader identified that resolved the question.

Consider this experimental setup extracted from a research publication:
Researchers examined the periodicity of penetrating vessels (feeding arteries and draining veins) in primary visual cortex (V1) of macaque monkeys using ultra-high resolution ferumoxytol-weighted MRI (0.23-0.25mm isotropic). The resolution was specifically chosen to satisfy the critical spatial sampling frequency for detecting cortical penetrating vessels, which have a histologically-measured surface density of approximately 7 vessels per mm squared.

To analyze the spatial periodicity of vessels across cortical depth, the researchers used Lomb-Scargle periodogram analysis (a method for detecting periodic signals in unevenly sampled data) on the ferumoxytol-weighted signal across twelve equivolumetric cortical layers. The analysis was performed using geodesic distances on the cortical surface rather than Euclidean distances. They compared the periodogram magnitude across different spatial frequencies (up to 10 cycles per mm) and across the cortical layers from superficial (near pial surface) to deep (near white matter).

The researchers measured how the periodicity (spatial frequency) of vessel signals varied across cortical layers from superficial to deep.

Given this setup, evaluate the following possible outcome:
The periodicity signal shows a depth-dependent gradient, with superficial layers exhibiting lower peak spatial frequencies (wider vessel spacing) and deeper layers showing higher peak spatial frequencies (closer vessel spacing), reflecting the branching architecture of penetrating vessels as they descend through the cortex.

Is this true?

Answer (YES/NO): YES